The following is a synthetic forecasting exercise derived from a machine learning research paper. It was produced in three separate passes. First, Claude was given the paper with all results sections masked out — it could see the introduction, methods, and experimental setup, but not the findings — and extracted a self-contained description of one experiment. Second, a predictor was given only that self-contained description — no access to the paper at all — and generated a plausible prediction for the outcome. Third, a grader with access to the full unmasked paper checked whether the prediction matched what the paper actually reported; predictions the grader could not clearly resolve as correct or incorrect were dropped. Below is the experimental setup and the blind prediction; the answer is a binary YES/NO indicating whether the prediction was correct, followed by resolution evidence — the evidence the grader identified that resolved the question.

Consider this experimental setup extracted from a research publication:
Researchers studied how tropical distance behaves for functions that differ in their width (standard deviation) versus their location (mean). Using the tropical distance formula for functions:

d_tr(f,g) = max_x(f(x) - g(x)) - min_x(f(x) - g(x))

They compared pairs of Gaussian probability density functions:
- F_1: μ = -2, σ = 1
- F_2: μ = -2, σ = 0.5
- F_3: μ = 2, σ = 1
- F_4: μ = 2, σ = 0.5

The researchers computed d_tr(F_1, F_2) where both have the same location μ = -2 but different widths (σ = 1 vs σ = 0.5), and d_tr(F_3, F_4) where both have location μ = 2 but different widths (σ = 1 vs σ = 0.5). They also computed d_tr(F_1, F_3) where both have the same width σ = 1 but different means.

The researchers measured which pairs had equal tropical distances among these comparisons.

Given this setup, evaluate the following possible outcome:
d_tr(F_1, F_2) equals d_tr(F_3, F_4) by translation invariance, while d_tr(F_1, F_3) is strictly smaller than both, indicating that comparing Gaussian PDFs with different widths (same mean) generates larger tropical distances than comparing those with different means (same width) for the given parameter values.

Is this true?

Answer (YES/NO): NO